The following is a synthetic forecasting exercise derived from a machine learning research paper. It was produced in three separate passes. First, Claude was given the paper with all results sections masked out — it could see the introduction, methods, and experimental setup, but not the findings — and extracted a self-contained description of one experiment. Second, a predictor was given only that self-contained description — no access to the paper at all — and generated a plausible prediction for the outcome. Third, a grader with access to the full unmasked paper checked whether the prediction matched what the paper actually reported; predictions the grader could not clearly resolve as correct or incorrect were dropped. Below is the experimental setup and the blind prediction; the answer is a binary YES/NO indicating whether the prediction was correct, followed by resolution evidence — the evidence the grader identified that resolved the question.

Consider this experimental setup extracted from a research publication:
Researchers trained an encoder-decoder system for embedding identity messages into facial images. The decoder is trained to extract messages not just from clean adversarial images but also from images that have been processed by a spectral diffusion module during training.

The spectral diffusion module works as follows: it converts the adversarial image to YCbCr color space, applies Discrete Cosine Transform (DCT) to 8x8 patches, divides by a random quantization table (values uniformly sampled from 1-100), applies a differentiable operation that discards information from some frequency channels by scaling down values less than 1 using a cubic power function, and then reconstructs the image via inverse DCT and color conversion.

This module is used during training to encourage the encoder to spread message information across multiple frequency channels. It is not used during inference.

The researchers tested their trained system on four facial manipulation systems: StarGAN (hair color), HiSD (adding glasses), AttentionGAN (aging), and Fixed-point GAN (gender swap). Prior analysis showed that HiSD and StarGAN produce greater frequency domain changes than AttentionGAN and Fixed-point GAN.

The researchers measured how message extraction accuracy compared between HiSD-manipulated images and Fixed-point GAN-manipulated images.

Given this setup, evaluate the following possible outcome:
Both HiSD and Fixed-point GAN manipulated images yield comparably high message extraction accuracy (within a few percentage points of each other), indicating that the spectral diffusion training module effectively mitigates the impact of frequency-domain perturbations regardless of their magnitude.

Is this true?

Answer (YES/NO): NO